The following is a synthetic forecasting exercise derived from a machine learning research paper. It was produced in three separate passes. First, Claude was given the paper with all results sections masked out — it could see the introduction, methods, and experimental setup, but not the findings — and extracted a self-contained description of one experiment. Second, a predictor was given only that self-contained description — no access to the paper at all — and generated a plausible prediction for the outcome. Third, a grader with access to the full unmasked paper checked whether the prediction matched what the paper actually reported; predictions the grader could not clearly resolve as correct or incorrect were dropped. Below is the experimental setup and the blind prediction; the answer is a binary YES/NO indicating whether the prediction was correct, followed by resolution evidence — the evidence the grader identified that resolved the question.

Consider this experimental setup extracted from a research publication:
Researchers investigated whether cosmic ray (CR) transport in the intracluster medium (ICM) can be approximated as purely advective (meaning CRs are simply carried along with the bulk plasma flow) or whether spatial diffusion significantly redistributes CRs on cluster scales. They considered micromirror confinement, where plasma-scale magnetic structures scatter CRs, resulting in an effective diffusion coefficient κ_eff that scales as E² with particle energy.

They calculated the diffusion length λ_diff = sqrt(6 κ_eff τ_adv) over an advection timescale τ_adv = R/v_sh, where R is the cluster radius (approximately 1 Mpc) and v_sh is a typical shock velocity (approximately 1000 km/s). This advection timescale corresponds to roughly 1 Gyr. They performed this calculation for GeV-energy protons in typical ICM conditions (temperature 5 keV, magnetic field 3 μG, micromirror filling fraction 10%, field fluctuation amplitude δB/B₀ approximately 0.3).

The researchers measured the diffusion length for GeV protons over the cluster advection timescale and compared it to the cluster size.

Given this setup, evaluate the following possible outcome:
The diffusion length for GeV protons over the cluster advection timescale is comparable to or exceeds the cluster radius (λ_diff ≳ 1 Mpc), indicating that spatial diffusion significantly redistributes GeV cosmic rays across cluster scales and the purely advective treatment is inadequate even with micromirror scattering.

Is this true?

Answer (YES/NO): NO